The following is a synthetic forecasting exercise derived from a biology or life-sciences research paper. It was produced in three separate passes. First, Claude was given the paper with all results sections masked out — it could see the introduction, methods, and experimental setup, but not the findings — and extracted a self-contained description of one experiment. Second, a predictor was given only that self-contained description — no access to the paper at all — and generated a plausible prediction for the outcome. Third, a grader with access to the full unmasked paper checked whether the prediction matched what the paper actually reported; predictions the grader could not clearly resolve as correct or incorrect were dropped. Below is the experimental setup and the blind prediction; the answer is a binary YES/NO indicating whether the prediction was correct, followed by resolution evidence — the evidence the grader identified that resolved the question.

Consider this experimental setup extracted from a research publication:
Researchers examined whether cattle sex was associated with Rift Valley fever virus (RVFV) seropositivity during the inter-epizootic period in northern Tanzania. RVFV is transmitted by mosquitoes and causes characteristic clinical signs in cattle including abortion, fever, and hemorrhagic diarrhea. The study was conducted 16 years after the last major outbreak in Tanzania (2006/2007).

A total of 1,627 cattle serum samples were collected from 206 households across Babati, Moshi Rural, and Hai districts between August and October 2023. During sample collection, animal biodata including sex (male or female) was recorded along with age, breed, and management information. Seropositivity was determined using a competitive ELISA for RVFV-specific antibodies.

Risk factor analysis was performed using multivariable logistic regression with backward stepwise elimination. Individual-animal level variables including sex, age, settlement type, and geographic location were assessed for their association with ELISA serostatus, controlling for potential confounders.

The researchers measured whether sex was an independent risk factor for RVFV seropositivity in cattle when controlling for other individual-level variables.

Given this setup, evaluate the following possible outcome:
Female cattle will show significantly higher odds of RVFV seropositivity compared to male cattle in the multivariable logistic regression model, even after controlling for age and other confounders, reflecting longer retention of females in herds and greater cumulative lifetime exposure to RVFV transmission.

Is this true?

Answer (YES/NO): YES